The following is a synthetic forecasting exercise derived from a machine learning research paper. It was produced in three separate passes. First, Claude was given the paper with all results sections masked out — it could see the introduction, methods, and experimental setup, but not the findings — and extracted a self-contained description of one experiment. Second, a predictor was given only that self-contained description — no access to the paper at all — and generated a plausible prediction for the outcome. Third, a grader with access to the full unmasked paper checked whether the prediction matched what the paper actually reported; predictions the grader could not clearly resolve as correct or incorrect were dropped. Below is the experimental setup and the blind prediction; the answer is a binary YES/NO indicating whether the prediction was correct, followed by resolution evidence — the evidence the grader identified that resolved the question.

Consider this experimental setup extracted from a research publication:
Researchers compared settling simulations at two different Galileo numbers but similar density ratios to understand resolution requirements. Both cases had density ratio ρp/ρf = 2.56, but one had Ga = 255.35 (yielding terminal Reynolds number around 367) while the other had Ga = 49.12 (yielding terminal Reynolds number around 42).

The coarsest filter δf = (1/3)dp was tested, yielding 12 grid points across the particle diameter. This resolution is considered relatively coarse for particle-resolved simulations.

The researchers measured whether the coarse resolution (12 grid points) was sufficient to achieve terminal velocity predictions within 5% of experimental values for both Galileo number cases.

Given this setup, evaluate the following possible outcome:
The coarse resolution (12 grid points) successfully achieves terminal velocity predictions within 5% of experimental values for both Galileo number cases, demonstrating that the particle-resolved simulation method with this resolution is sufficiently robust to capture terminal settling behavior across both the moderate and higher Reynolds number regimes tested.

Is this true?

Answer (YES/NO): NO